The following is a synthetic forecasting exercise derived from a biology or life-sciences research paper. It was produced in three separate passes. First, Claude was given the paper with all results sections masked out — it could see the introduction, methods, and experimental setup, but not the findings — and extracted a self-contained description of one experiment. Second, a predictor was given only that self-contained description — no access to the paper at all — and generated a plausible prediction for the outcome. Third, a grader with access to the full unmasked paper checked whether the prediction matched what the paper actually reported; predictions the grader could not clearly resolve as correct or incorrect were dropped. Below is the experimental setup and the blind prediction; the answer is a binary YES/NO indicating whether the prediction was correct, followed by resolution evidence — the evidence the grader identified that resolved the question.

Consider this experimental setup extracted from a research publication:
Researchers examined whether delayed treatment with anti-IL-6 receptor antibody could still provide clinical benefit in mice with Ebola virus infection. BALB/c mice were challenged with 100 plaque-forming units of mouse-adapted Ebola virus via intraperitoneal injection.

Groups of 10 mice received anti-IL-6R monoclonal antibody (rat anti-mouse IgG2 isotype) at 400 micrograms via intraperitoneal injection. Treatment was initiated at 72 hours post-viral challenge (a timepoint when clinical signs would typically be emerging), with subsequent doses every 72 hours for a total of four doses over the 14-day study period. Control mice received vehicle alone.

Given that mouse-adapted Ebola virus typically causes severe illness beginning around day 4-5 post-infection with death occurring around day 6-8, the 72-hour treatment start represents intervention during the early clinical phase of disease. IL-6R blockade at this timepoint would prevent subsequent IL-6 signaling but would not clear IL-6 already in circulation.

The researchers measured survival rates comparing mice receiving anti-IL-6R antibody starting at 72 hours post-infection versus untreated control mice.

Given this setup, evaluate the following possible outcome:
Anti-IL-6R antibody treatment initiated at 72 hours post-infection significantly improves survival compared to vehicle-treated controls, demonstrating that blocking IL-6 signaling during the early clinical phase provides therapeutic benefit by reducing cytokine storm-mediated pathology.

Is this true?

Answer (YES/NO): NO